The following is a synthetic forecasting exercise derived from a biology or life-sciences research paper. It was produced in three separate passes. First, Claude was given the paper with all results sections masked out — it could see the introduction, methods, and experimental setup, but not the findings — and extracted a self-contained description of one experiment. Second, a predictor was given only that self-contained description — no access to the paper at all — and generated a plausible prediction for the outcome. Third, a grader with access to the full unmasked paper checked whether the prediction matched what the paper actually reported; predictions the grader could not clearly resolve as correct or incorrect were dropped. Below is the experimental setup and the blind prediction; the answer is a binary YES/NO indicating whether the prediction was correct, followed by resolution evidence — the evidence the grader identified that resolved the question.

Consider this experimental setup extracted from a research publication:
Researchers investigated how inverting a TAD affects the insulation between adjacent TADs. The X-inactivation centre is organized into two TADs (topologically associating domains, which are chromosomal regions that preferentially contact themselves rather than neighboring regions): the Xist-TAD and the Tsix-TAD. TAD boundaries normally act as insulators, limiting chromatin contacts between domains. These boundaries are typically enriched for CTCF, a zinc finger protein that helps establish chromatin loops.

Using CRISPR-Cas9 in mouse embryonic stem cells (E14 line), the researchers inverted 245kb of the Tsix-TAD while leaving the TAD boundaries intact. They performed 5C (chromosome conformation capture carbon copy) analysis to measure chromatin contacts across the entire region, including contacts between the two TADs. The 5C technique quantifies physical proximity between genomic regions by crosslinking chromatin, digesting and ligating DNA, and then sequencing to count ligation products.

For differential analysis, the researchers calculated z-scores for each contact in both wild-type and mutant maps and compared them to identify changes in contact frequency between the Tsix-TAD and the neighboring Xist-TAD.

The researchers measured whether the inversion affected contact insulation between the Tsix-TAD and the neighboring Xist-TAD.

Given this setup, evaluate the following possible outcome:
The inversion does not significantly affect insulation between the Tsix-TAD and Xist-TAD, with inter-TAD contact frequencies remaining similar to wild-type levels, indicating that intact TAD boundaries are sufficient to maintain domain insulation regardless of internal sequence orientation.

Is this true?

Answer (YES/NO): NO